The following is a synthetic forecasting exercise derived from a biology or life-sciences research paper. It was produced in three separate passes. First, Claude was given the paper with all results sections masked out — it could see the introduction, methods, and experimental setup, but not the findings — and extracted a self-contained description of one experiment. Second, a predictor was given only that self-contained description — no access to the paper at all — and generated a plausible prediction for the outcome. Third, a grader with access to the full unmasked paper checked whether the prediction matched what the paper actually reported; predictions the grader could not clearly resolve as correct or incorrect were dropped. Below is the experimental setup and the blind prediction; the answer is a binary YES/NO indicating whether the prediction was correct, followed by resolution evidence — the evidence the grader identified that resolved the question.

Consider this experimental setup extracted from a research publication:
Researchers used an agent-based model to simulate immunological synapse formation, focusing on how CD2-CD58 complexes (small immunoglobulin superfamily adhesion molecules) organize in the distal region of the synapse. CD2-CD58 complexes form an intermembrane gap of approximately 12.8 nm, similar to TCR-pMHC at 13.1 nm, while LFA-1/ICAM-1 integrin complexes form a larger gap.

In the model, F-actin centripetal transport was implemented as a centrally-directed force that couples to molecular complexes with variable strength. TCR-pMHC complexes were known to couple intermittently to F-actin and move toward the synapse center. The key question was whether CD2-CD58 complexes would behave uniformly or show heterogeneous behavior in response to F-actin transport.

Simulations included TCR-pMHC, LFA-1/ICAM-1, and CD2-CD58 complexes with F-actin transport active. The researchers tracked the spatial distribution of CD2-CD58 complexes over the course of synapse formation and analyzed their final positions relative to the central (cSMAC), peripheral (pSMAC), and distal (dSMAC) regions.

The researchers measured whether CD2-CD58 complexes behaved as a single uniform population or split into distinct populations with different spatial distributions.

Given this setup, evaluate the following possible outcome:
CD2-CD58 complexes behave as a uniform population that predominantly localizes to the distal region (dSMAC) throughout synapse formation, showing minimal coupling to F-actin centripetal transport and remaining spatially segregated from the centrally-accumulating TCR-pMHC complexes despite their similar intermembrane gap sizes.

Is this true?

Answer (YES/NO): NO